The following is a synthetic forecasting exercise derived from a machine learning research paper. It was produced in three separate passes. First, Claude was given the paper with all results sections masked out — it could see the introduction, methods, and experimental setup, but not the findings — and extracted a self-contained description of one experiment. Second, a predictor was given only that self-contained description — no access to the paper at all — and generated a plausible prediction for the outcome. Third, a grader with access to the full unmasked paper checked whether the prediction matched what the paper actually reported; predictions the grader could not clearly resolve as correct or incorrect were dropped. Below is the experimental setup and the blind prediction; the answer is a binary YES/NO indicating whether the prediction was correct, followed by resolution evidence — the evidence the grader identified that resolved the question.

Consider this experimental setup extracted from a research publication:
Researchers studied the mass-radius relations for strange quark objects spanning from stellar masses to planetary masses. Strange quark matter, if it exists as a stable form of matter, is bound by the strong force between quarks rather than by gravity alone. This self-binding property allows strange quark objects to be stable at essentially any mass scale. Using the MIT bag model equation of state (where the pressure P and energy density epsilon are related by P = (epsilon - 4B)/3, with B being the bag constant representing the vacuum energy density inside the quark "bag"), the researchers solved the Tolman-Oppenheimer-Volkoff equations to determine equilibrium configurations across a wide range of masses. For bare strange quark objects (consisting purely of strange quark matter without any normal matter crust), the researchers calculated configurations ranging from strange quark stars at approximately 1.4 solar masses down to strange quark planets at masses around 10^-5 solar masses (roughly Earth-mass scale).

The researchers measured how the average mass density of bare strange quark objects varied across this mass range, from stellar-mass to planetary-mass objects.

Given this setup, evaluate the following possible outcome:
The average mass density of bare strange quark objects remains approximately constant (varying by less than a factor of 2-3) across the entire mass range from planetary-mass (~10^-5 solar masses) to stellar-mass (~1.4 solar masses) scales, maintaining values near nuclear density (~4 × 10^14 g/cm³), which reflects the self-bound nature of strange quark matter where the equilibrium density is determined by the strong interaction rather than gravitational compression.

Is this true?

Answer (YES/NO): YES